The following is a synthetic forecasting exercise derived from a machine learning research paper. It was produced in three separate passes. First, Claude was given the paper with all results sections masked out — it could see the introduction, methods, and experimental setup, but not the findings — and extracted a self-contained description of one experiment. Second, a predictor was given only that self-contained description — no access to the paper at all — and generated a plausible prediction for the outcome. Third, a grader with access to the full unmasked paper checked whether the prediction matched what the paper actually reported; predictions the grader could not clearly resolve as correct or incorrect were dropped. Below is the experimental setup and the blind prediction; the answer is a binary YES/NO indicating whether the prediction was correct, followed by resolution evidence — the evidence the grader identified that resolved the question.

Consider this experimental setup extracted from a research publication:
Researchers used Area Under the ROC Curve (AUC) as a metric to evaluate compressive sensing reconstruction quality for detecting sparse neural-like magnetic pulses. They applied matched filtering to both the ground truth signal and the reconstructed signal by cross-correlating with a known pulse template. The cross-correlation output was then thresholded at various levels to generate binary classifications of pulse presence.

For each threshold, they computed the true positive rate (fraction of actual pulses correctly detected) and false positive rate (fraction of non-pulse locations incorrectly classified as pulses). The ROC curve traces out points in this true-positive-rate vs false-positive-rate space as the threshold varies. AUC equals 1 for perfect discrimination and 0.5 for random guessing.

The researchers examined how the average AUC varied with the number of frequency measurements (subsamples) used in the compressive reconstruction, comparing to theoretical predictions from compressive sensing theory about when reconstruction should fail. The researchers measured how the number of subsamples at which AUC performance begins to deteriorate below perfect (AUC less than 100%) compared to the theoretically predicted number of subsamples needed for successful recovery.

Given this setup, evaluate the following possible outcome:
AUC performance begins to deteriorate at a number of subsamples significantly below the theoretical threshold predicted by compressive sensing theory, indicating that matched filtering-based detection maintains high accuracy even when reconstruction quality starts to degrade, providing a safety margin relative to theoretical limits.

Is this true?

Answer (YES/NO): NO